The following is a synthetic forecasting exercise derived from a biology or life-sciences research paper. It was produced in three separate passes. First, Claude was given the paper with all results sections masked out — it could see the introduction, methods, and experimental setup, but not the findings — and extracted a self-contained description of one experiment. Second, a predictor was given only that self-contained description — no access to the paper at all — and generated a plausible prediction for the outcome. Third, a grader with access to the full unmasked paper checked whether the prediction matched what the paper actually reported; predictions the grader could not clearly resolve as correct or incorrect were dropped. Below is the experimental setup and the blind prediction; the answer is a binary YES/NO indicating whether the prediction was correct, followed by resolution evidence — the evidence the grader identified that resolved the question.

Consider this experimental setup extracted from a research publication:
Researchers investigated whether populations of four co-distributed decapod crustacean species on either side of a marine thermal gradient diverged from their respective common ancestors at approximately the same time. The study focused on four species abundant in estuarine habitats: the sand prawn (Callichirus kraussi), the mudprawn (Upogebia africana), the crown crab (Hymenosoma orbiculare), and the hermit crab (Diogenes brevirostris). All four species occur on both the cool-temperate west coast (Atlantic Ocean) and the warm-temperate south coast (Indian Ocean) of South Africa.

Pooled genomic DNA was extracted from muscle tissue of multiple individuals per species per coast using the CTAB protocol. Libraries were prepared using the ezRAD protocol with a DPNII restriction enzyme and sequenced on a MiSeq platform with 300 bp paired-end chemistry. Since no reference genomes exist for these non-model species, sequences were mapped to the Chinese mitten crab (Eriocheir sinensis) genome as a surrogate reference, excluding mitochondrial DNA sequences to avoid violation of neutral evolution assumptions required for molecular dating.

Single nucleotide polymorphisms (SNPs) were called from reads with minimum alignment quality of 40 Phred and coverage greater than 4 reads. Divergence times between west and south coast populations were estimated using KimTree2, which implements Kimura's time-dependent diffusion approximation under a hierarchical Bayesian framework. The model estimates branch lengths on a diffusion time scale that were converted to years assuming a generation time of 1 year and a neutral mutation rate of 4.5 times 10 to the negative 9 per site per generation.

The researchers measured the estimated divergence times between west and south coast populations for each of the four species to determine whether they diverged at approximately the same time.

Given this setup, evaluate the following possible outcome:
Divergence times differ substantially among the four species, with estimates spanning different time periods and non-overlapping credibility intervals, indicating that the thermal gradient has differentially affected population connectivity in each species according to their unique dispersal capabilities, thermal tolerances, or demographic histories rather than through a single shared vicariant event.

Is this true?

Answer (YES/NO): NO